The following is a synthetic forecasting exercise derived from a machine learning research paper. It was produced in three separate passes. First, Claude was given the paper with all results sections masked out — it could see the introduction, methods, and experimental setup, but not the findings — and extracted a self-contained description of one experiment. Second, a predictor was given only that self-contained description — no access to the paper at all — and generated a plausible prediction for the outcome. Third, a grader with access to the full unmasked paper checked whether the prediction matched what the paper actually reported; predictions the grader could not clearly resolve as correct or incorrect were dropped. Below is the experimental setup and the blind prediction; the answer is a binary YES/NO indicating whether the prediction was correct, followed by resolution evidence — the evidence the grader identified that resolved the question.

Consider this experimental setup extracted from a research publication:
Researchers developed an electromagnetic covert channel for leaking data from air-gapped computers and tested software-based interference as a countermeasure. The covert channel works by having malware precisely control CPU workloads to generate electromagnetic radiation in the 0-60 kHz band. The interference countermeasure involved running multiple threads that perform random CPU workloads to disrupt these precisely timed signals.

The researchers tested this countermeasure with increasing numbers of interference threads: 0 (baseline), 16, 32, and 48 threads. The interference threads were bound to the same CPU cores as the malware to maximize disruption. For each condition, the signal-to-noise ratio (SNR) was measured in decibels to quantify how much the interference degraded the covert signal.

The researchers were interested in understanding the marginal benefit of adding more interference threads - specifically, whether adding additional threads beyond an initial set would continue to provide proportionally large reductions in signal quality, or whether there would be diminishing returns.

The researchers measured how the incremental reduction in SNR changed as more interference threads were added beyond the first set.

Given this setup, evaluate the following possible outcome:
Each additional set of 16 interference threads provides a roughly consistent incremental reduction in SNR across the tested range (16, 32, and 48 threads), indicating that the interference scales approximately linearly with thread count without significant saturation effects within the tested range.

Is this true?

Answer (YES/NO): NO